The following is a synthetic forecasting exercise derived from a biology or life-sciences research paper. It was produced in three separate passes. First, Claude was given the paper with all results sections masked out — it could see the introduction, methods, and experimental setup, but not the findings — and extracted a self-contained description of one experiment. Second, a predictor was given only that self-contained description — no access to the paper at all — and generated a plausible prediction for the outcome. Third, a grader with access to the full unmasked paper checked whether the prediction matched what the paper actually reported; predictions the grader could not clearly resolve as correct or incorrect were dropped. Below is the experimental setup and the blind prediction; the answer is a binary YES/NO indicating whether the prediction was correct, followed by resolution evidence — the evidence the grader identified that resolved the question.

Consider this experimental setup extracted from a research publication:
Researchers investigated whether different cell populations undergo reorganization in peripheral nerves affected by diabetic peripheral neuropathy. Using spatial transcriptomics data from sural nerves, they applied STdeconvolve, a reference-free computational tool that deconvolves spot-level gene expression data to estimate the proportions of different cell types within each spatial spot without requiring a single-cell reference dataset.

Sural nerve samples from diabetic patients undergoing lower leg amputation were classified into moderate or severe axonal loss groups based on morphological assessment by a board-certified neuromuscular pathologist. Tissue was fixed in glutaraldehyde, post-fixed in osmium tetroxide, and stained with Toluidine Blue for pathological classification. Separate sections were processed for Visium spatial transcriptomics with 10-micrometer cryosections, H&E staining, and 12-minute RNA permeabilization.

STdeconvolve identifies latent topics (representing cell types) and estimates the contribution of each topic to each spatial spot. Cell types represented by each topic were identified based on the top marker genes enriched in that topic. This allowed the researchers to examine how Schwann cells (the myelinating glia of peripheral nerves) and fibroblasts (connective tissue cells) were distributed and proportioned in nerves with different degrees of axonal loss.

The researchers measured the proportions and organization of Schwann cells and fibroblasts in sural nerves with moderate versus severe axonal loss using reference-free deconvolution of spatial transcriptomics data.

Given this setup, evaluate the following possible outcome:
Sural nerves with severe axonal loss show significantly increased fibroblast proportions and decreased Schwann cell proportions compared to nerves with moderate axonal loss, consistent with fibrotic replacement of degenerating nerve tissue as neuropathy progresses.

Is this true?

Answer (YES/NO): YES